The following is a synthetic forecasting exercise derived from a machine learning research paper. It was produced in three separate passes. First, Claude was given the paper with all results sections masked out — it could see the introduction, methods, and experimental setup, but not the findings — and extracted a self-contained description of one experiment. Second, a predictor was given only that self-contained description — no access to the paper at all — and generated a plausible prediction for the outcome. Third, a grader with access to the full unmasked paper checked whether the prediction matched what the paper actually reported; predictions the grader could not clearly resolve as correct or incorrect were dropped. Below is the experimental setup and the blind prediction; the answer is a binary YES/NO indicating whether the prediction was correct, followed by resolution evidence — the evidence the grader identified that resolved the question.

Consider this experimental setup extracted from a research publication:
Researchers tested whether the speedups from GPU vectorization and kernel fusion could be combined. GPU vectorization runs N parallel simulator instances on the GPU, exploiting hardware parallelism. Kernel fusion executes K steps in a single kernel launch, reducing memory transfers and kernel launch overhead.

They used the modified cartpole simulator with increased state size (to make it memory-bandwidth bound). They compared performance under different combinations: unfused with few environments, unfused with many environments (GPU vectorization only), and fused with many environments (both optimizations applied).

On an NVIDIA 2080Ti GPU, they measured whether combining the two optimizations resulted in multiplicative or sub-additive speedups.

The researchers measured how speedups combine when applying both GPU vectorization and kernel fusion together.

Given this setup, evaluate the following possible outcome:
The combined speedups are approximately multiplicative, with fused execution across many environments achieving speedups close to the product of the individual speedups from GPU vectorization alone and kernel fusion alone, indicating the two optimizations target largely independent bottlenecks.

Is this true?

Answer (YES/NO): YES